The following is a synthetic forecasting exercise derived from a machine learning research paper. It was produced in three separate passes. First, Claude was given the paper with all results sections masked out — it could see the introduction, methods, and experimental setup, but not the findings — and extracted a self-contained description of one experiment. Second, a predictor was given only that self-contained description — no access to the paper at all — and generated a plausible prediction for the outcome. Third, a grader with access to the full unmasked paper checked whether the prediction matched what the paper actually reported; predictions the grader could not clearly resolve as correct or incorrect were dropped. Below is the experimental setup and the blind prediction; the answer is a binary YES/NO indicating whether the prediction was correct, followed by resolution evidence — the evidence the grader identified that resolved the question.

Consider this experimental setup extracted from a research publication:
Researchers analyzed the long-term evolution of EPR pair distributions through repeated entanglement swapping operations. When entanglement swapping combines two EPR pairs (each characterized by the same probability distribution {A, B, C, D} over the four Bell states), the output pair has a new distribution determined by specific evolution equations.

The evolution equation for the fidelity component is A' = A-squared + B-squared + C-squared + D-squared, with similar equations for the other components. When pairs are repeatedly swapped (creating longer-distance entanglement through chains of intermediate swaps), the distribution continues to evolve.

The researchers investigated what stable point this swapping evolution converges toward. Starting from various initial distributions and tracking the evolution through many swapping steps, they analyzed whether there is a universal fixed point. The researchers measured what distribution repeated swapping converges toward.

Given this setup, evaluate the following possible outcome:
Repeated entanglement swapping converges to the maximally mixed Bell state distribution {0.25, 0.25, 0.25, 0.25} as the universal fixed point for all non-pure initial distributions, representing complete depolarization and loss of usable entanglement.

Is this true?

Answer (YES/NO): YES